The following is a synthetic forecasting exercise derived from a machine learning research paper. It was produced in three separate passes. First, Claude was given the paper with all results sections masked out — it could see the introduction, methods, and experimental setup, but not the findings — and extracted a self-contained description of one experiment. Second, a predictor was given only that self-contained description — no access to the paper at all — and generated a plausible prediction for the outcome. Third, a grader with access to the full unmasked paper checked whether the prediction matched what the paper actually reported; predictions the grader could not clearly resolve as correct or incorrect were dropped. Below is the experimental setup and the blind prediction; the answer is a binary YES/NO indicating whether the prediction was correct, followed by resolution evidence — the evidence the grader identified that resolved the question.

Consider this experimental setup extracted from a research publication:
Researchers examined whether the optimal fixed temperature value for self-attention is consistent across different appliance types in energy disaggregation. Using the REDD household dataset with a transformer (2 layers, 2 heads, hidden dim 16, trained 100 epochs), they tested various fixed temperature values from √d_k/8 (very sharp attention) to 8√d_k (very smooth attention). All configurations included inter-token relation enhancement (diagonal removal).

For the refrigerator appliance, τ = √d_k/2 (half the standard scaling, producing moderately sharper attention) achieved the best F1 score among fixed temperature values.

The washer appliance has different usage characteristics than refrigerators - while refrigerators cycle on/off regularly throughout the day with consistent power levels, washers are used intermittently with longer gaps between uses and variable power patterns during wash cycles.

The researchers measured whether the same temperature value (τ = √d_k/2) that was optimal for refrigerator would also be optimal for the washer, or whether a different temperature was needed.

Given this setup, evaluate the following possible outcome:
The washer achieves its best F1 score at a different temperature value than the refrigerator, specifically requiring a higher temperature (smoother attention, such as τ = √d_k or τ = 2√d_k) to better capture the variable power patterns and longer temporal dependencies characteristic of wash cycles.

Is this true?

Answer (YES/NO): NO